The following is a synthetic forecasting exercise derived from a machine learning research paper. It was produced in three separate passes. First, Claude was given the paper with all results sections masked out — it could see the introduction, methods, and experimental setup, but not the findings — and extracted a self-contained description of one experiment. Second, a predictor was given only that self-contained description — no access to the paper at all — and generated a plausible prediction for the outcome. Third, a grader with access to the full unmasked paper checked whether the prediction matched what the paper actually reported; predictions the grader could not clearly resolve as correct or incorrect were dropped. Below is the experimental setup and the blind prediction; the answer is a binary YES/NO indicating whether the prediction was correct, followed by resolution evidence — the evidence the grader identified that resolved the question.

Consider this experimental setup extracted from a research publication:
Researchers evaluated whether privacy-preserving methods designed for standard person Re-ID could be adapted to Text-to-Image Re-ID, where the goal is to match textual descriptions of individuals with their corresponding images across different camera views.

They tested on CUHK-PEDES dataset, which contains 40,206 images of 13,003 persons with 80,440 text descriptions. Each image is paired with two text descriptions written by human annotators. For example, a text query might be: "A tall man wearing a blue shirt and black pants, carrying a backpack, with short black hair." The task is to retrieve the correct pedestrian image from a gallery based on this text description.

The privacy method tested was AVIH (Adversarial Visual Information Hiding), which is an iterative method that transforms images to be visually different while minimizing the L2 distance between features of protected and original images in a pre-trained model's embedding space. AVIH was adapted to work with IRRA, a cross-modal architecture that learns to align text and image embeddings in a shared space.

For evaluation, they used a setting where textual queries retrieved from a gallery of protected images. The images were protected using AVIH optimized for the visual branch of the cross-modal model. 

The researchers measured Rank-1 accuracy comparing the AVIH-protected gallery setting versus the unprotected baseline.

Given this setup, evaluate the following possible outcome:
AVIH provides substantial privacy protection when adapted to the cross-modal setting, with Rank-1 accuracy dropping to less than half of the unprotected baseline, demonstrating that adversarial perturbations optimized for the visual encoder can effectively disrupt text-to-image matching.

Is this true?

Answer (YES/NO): NO